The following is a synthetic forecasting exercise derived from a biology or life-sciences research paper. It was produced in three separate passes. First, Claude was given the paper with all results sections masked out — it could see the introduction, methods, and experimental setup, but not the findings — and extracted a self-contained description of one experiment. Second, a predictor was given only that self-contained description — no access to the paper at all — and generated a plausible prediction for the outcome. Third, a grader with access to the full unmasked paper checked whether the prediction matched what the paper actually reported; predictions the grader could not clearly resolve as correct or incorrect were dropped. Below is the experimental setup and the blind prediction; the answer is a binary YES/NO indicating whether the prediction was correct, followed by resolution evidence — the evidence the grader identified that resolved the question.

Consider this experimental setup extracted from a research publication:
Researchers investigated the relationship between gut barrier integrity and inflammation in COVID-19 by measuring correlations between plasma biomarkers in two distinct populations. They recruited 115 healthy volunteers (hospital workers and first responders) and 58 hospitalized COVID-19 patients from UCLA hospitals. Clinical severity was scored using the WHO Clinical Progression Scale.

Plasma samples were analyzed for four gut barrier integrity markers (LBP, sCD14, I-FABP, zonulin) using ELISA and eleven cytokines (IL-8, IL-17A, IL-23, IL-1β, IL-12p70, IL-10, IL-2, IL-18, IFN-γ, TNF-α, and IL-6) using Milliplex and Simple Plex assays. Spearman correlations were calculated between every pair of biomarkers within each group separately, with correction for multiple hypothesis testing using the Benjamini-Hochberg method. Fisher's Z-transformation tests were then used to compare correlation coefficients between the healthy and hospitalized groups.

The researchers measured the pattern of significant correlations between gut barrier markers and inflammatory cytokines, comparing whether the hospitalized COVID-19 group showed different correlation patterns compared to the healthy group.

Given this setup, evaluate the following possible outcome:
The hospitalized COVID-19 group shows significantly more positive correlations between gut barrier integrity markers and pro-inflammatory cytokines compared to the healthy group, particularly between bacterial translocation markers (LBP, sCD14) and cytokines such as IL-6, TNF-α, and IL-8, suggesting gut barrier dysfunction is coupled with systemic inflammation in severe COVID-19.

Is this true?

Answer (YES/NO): NO